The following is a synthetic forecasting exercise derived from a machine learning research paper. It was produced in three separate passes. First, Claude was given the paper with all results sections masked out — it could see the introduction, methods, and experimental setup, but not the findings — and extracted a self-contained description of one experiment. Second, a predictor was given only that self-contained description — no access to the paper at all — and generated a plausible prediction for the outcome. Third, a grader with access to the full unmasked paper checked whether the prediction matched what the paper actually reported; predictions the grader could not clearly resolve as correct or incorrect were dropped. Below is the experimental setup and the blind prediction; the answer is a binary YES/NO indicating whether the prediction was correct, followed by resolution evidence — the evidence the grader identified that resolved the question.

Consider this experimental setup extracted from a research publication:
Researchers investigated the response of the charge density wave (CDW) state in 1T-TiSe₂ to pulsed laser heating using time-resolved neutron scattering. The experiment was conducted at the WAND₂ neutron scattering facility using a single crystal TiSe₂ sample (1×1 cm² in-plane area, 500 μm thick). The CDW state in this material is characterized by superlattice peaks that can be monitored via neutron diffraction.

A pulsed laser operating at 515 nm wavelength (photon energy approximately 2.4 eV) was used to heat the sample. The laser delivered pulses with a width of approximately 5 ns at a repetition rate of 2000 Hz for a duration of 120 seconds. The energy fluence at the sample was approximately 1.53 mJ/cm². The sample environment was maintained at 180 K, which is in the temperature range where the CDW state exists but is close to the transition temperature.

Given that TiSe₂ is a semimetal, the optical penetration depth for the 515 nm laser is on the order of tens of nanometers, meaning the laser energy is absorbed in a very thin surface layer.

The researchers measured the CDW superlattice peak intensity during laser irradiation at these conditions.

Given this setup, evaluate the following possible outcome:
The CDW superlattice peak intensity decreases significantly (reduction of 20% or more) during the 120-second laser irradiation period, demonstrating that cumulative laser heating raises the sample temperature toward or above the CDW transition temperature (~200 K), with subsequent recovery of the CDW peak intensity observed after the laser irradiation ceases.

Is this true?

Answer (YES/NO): YES